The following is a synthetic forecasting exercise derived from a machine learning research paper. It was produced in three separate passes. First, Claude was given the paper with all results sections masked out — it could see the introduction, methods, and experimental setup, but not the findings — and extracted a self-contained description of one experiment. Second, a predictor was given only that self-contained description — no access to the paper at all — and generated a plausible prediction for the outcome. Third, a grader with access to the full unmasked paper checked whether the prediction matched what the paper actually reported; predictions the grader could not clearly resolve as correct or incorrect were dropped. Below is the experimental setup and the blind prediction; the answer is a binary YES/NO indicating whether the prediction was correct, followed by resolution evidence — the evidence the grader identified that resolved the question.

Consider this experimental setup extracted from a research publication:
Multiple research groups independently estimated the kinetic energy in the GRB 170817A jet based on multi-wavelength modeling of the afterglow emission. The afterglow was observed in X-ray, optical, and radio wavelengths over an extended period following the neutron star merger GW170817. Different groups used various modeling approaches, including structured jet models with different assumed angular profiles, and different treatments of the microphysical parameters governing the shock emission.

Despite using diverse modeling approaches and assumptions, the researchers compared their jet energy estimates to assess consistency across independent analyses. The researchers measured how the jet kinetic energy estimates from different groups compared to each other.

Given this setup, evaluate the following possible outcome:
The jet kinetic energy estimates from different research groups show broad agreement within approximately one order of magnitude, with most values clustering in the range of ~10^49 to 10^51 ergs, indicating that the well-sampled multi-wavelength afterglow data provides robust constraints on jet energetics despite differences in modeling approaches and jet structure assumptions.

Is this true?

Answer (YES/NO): YES